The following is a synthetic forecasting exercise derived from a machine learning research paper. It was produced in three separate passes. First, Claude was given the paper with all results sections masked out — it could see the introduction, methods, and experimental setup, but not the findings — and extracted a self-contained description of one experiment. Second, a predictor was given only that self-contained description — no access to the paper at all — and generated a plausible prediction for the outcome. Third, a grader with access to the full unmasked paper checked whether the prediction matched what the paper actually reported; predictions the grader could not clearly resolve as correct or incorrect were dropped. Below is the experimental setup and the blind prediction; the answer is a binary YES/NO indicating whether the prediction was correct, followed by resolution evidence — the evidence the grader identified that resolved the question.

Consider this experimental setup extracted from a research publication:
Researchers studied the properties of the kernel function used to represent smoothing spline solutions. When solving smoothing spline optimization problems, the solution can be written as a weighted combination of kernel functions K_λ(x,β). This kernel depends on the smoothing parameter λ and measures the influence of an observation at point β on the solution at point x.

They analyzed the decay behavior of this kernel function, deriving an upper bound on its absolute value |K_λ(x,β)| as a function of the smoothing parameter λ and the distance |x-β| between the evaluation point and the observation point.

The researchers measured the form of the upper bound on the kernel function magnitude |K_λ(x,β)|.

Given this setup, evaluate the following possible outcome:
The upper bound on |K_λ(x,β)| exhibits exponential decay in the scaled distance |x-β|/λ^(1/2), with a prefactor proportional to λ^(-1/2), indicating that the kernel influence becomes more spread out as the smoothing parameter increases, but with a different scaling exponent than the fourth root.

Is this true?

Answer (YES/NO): NO